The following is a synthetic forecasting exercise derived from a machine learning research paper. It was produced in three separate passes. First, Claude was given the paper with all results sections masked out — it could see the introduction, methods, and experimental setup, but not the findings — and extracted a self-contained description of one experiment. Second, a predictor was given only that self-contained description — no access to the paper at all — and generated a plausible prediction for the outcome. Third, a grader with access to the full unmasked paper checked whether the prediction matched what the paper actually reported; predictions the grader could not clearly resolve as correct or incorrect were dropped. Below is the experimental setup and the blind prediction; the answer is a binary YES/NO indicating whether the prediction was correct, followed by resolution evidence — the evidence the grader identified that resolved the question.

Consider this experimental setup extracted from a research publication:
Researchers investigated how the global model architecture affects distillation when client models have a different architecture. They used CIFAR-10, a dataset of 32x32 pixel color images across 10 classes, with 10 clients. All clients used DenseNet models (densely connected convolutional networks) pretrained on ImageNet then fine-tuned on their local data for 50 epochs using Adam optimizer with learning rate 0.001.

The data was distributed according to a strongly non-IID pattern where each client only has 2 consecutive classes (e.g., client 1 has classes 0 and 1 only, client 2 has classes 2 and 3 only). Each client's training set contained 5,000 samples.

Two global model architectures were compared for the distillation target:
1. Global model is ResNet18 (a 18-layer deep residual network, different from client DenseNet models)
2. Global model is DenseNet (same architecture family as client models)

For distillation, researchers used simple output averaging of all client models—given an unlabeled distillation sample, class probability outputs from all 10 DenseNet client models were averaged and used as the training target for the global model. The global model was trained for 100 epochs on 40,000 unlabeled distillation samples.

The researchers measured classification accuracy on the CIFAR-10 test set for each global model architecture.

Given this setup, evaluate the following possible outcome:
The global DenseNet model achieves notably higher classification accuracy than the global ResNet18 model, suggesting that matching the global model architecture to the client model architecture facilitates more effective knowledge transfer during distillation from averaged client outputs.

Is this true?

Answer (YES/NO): NO